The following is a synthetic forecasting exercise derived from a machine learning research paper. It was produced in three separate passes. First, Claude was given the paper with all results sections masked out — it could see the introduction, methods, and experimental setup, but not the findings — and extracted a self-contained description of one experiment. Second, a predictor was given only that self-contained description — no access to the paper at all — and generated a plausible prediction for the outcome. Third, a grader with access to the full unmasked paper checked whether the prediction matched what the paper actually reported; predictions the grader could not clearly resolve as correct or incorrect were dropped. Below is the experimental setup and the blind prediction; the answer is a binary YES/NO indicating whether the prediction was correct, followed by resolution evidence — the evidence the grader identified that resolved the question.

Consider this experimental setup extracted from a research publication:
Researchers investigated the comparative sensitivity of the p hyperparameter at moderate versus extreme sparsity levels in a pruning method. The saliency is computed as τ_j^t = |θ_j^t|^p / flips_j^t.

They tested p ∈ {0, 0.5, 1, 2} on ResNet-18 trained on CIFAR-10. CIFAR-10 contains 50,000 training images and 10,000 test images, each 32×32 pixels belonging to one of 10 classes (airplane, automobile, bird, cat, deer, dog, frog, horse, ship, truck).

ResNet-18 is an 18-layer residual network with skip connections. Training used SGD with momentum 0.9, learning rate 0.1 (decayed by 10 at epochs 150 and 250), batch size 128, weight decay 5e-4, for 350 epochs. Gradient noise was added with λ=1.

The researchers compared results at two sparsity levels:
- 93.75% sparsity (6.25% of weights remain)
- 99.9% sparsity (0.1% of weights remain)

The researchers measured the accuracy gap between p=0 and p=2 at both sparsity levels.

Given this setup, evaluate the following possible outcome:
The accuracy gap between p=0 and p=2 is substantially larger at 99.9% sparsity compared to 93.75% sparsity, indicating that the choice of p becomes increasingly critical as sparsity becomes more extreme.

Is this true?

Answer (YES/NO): YES